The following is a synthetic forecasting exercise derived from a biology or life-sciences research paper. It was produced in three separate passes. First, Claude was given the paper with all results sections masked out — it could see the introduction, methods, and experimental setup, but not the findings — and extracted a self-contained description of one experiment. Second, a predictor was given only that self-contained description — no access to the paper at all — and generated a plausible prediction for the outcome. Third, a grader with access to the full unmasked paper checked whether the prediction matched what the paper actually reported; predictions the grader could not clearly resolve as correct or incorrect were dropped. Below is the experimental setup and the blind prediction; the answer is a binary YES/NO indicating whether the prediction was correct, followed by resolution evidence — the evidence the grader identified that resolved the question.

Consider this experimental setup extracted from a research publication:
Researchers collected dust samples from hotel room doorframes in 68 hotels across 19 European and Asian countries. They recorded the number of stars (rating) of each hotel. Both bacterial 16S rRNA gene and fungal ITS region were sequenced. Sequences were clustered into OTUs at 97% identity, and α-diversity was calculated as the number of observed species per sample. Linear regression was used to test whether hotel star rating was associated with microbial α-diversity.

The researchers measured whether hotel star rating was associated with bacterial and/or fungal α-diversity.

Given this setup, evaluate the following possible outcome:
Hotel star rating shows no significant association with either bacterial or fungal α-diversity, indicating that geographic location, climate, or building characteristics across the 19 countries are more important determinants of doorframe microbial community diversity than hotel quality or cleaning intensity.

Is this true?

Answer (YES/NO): YES